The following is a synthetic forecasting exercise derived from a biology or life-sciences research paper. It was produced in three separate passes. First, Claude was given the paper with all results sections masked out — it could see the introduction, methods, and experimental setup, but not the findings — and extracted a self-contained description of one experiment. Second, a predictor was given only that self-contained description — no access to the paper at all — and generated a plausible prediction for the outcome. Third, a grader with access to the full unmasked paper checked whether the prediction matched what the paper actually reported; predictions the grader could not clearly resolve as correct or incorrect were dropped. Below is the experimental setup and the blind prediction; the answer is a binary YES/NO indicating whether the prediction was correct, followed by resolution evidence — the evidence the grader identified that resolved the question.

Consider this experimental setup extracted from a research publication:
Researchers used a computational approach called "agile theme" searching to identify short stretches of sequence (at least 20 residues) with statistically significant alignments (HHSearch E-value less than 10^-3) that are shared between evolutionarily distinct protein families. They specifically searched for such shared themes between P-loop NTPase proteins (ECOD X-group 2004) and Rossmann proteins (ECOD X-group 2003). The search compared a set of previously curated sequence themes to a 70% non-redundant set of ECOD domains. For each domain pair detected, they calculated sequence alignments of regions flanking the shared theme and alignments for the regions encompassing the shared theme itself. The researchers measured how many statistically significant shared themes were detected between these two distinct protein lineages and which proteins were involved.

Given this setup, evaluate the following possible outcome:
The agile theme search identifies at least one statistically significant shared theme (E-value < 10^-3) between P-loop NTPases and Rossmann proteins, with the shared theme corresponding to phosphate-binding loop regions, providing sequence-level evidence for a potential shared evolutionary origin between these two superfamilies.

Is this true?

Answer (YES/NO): YES